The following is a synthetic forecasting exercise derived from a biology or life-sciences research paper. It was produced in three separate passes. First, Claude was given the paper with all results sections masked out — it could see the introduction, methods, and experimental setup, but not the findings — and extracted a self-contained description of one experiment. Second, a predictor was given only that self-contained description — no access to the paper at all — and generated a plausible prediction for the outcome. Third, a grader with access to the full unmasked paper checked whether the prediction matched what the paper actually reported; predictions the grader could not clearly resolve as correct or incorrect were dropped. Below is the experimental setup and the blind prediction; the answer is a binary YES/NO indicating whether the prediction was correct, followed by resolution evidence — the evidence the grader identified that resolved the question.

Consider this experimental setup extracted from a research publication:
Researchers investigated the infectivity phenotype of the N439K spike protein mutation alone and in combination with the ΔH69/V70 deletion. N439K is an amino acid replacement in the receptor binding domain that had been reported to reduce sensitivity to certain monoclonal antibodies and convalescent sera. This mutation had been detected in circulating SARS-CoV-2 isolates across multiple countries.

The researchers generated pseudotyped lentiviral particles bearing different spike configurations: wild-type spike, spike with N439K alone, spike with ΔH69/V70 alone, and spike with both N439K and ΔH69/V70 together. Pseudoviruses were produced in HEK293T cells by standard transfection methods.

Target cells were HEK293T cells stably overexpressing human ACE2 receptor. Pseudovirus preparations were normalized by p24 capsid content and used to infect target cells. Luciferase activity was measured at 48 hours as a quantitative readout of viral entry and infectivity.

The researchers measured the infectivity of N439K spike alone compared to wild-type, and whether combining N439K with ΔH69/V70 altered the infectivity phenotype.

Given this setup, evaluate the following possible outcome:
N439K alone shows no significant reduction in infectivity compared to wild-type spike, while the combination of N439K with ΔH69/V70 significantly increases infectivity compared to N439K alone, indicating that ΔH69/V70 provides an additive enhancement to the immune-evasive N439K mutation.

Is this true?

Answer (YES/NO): NO